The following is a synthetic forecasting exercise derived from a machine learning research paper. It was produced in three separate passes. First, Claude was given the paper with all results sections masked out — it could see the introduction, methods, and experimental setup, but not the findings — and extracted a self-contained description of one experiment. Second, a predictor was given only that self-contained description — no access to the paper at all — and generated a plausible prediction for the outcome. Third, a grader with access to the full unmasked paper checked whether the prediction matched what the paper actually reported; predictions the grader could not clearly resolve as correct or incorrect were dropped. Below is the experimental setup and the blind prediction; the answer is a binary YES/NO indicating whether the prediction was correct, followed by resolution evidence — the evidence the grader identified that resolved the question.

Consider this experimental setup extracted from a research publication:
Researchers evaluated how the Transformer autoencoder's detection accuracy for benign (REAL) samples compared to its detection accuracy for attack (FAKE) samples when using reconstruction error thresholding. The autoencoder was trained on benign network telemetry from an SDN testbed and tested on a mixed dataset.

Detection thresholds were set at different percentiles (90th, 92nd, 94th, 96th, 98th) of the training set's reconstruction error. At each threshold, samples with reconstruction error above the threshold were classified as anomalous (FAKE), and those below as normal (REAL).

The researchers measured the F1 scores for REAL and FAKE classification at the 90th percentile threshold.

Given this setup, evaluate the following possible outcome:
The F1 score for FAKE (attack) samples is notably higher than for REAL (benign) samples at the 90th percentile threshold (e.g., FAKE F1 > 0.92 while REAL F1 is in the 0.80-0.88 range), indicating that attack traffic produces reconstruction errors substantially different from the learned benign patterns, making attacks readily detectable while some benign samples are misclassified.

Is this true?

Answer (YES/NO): NO